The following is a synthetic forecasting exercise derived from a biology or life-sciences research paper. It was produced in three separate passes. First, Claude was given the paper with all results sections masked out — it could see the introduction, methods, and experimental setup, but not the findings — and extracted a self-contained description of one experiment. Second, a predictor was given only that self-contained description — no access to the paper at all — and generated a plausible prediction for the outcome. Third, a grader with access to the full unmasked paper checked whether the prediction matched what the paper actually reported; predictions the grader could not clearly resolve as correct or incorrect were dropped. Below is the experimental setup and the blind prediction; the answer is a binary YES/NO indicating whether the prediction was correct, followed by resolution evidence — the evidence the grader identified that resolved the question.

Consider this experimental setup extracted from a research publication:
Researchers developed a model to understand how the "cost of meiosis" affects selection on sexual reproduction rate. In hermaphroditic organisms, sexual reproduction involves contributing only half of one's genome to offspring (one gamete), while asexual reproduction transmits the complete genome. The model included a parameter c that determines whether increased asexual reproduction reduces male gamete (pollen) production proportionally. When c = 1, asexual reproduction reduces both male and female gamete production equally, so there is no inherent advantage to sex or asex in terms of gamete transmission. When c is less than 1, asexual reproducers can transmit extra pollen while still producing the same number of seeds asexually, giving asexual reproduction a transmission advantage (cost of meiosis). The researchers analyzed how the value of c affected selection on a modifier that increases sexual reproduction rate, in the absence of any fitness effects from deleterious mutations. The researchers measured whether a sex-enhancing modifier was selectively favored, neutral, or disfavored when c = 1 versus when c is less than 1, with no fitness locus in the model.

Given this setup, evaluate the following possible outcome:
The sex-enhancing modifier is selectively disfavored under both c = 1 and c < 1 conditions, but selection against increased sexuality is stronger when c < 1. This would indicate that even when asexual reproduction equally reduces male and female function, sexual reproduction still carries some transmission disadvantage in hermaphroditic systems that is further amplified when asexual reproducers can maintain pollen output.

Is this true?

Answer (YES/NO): NO